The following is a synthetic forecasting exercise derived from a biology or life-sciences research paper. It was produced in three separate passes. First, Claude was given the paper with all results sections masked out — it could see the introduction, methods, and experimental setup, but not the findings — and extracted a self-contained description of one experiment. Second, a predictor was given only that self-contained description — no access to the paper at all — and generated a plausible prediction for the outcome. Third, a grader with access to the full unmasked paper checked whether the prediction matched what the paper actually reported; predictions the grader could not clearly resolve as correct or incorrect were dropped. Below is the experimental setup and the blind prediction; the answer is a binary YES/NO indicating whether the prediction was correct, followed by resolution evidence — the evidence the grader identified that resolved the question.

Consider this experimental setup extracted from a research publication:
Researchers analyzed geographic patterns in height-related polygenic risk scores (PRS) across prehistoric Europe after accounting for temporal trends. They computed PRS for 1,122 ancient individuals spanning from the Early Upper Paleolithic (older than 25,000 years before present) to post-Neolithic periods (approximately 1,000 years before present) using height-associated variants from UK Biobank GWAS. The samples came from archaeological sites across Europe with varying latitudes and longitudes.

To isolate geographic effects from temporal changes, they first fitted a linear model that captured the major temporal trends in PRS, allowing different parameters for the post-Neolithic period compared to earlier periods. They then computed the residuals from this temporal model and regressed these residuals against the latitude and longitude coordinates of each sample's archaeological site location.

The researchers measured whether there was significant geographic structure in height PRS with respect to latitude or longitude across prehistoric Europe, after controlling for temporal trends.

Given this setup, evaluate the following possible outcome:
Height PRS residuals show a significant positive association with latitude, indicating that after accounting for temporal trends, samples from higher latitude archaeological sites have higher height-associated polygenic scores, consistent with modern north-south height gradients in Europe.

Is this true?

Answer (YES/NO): NO